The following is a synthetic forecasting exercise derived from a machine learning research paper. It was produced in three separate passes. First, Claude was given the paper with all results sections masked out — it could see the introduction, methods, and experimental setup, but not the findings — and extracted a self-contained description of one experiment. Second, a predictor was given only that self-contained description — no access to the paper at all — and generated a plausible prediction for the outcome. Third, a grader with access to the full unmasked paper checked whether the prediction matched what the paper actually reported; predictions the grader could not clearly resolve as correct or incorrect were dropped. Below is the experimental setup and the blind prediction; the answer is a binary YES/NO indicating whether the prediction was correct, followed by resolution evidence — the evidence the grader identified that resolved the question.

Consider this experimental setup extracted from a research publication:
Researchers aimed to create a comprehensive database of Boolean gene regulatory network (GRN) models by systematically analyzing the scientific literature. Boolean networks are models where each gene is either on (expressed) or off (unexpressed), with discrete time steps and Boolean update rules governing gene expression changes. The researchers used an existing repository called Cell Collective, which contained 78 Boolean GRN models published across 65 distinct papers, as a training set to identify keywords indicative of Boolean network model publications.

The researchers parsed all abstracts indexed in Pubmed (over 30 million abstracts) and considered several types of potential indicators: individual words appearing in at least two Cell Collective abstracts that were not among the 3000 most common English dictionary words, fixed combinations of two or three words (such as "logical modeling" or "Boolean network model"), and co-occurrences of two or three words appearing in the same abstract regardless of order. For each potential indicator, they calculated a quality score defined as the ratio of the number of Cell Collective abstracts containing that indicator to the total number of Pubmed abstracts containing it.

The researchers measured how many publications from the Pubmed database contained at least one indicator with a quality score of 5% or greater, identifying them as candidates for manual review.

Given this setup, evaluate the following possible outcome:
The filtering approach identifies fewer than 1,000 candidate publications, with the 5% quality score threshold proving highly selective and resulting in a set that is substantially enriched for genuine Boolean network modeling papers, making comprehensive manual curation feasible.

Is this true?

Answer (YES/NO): NO